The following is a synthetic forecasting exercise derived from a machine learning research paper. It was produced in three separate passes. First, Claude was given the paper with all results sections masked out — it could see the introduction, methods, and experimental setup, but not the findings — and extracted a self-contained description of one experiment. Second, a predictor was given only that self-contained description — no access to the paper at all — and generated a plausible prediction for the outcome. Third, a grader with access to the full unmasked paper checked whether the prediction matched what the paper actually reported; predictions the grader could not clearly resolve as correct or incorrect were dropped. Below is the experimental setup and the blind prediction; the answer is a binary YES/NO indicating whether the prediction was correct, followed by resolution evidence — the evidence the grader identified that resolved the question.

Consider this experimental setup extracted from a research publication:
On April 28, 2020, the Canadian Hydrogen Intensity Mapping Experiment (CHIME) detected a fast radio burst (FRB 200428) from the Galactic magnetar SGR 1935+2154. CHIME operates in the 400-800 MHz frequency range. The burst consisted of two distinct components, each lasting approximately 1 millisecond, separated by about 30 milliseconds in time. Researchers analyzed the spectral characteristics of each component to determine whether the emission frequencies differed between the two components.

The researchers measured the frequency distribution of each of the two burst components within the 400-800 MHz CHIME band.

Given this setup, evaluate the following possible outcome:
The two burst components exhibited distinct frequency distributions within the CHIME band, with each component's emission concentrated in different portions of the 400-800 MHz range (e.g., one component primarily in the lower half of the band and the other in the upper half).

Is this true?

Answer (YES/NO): YES